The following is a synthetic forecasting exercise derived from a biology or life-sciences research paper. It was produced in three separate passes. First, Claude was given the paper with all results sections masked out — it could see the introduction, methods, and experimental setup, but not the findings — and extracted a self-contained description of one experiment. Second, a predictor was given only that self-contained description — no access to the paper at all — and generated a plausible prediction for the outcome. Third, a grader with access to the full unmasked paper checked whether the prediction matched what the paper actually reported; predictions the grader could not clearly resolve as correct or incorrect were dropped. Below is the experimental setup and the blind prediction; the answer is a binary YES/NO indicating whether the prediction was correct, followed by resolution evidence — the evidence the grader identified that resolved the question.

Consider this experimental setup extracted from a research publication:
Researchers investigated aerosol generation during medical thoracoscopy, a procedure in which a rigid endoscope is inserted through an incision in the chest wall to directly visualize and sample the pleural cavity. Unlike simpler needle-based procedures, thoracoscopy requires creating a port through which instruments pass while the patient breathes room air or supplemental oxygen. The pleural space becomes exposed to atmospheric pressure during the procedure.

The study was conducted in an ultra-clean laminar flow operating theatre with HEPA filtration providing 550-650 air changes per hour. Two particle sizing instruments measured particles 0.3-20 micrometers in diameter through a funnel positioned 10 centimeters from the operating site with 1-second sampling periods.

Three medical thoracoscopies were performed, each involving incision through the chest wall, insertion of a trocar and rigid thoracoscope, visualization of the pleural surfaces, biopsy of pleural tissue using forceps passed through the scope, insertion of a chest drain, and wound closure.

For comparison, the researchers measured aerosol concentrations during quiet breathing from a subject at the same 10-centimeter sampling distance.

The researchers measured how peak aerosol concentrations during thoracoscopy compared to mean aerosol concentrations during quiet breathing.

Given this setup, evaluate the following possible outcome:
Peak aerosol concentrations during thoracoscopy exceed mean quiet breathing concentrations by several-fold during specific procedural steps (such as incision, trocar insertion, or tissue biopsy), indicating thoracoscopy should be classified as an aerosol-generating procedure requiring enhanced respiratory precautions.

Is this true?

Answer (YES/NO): NO